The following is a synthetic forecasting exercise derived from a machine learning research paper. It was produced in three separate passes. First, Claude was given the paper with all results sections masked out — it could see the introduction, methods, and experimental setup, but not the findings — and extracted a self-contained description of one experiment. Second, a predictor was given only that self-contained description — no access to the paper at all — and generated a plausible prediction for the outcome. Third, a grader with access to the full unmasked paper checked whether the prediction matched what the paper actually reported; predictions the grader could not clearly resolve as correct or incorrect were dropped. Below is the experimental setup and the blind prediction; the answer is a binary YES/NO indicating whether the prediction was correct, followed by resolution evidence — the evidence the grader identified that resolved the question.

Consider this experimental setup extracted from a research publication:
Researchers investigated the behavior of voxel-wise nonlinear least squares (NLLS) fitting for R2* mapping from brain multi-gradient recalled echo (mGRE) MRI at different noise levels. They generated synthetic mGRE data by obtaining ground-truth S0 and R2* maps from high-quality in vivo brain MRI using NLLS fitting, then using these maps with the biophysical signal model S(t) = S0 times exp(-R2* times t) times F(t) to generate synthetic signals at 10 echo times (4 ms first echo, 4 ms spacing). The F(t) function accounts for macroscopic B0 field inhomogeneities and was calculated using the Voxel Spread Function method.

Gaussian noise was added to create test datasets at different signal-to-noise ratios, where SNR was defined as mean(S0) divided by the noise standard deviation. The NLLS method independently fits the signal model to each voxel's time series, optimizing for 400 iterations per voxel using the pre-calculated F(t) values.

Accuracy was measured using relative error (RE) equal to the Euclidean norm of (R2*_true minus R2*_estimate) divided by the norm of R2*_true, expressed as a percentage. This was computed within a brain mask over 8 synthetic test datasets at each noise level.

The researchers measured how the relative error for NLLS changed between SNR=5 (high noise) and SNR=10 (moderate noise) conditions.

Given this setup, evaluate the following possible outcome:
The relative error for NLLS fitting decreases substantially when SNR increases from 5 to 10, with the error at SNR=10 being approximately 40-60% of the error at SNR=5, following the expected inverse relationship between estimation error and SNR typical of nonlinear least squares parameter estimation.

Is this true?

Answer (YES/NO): YES